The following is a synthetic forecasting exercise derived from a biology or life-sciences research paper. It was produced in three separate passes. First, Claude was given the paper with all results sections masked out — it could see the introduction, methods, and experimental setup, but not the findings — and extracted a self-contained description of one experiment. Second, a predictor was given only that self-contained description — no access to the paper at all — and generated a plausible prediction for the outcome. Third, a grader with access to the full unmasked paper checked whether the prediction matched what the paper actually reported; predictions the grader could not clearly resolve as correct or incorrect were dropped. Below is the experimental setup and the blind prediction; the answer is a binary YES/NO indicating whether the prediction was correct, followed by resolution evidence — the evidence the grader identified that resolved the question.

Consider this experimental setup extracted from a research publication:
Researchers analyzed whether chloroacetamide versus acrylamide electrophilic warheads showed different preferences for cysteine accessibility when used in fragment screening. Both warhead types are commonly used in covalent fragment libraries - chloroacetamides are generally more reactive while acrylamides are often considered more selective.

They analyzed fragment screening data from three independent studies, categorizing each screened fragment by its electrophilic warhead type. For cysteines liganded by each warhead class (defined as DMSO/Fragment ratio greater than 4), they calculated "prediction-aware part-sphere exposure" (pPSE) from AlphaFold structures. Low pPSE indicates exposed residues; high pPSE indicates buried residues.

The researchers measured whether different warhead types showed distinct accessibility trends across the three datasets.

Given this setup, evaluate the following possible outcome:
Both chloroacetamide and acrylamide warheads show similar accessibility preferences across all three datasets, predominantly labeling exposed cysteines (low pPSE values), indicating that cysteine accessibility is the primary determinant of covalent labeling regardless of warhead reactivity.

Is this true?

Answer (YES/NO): NO